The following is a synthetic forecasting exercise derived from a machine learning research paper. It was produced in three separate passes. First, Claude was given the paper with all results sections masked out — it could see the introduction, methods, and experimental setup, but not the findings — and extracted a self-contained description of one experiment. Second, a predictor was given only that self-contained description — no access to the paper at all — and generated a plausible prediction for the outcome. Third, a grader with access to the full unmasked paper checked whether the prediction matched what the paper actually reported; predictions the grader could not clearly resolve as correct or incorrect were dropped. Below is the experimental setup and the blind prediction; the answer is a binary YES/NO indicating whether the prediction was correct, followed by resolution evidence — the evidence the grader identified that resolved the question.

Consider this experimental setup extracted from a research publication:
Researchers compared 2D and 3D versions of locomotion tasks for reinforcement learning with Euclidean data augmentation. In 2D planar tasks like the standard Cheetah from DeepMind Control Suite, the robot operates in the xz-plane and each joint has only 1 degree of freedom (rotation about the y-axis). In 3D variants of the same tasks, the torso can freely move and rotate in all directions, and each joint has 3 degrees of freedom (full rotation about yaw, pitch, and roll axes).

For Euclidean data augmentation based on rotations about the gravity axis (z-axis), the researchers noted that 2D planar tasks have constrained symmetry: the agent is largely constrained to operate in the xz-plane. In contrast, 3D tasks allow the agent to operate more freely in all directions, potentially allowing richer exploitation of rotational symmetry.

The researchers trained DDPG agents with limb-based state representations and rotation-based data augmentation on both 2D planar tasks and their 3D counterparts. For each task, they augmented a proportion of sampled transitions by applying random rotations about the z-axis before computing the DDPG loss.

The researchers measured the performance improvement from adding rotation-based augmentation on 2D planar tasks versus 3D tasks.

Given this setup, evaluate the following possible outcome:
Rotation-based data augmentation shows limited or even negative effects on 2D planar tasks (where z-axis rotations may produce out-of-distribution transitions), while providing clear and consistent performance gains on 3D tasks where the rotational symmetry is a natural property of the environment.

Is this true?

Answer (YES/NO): NO